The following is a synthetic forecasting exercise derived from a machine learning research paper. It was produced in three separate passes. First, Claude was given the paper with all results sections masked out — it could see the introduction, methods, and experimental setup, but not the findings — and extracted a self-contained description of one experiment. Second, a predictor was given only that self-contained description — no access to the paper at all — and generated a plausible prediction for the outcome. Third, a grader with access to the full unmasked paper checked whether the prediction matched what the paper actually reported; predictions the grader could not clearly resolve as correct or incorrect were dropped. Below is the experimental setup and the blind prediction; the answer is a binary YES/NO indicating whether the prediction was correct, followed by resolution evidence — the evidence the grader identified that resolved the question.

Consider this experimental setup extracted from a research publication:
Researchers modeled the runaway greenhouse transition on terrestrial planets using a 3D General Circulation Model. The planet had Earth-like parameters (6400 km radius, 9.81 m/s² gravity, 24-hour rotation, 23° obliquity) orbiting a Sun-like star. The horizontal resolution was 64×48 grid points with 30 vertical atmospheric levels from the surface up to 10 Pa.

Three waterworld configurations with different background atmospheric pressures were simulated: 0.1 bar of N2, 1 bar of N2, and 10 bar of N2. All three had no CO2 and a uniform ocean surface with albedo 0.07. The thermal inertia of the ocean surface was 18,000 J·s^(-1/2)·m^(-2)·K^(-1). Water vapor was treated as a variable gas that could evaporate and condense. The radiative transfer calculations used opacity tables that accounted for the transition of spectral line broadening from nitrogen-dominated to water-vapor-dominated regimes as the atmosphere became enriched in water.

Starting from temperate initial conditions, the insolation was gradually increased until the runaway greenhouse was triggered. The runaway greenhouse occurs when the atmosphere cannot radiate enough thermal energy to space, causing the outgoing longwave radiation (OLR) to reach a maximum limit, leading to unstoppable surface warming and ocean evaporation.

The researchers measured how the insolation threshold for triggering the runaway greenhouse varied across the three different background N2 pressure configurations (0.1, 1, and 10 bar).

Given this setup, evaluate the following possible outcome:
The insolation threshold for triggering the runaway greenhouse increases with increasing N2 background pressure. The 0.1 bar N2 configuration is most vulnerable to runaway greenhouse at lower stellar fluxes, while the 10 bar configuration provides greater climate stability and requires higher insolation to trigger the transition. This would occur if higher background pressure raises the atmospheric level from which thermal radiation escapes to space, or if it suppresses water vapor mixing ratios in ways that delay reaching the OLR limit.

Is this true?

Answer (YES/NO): YES